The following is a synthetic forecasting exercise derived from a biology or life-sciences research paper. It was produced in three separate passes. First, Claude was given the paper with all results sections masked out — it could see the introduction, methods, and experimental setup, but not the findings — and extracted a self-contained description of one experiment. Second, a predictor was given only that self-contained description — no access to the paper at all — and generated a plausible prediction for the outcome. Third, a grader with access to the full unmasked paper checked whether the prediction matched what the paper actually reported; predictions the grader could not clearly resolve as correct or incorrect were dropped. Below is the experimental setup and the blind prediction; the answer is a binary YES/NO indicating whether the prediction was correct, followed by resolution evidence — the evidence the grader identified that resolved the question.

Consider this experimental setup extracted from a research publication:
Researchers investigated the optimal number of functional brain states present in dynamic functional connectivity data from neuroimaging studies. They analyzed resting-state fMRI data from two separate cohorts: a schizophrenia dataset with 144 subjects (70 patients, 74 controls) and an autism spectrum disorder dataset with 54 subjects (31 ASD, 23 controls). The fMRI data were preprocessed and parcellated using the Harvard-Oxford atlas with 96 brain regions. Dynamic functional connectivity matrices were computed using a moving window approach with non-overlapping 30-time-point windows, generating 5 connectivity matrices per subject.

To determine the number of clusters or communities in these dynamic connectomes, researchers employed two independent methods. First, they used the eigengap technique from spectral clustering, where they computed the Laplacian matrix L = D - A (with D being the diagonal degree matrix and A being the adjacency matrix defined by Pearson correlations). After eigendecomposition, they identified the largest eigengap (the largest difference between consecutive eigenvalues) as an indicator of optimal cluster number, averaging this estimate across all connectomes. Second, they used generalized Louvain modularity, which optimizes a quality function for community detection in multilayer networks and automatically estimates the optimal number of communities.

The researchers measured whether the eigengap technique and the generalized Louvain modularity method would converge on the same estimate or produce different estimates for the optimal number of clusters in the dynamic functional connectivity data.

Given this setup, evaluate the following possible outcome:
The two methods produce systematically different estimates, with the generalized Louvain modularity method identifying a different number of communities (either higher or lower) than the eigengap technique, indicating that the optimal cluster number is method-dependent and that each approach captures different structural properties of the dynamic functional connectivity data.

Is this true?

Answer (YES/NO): NO